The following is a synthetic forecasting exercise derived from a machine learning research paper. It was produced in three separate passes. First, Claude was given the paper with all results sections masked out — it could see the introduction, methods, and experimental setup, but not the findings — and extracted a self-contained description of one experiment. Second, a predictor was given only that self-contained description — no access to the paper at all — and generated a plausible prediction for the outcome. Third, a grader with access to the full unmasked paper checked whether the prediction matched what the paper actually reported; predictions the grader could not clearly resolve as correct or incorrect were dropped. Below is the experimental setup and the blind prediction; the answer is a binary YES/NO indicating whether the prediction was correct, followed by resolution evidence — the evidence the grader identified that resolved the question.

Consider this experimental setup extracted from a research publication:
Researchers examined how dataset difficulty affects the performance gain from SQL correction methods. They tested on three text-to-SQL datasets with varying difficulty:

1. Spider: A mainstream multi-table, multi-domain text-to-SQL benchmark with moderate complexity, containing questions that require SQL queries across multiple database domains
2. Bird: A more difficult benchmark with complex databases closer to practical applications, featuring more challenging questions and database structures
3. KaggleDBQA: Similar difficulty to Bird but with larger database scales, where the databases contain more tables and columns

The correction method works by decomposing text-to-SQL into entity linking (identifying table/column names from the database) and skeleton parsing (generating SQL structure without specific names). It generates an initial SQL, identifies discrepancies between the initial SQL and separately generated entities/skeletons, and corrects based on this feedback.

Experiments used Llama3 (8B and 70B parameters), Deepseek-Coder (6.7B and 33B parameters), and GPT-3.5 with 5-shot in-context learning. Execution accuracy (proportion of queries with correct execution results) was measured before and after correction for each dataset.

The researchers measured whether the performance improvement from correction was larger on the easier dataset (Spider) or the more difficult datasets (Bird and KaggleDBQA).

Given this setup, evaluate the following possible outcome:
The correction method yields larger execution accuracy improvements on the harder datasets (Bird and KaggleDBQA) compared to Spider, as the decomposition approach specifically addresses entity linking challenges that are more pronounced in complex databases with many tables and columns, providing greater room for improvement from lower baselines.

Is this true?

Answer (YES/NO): YES